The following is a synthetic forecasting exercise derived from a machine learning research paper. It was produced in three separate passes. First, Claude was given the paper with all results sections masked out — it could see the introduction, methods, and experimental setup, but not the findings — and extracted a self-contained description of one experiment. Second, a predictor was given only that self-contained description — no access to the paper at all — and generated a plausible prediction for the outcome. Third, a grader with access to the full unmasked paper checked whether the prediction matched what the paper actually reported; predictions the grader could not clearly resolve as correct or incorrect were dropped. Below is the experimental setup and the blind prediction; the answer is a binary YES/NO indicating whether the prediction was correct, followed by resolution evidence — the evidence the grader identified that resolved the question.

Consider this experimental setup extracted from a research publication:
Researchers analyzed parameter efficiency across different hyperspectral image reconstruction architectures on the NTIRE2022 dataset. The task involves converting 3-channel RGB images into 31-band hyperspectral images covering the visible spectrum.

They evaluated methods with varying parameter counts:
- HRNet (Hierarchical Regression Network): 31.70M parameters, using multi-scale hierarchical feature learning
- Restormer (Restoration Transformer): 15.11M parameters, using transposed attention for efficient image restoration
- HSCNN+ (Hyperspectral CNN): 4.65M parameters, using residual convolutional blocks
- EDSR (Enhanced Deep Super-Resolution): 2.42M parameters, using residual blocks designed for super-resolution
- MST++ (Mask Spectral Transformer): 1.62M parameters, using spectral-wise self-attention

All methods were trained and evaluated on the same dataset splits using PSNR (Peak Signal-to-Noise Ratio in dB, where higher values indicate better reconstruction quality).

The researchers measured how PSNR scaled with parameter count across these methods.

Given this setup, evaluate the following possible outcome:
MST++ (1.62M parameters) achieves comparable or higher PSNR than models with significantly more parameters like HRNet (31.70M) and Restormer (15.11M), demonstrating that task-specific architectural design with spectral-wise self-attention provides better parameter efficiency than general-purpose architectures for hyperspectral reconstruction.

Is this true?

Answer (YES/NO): YES